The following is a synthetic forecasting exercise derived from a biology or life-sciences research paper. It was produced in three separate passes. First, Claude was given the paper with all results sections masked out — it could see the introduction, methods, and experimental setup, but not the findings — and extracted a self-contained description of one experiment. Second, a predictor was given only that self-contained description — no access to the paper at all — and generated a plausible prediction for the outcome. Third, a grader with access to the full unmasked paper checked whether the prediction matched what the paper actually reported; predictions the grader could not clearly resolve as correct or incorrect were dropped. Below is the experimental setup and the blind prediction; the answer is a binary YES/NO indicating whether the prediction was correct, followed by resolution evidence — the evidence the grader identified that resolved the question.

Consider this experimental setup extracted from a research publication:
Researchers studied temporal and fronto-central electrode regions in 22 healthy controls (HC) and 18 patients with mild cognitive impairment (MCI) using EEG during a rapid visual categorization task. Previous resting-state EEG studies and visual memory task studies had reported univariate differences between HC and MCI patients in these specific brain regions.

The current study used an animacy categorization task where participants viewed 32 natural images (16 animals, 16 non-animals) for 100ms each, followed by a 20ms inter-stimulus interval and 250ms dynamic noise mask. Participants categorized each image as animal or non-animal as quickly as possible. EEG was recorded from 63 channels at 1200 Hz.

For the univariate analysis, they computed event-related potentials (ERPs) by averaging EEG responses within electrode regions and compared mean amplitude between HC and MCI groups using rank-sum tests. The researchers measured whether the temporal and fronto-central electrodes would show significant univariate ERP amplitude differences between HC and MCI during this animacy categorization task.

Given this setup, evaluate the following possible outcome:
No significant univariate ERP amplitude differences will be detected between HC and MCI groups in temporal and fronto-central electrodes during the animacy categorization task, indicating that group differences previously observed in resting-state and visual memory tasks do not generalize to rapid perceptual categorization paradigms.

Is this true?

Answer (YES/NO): NO